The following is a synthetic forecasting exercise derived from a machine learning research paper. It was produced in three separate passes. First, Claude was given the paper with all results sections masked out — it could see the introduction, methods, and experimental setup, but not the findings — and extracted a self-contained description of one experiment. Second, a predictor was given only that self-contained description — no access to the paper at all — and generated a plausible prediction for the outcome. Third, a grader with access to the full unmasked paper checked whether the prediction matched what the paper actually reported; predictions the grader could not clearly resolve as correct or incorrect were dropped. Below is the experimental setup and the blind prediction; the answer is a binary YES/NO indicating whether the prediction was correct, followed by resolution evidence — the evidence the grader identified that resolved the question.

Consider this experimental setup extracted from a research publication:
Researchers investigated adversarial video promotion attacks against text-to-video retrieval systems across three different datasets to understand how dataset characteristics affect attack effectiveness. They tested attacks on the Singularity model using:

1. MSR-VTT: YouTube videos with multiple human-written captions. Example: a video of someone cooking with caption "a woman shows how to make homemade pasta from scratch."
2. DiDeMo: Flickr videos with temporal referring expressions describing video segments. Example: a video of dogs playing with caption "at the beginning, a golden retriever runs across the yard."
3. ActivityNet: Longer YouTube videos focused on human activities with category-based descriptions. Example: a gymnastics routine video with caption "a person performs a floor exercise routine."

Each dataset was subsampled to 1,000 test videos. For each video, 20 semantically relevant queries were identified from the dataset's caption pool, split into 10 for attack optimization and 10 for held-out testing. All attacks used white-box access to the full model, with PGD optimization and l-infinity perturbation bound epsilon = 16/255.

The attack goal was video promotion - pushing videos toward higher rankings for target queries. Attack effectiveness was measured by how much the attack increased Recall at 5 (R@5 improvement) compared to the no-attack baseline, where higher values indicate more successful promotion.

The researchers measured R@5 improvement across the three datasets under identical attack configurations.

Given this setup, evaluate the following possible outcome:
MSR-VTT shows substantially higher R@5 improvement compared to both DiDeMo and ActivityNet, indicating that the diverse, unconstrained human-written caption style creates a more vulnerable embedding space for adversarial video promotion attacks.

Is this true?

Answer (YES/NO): NO